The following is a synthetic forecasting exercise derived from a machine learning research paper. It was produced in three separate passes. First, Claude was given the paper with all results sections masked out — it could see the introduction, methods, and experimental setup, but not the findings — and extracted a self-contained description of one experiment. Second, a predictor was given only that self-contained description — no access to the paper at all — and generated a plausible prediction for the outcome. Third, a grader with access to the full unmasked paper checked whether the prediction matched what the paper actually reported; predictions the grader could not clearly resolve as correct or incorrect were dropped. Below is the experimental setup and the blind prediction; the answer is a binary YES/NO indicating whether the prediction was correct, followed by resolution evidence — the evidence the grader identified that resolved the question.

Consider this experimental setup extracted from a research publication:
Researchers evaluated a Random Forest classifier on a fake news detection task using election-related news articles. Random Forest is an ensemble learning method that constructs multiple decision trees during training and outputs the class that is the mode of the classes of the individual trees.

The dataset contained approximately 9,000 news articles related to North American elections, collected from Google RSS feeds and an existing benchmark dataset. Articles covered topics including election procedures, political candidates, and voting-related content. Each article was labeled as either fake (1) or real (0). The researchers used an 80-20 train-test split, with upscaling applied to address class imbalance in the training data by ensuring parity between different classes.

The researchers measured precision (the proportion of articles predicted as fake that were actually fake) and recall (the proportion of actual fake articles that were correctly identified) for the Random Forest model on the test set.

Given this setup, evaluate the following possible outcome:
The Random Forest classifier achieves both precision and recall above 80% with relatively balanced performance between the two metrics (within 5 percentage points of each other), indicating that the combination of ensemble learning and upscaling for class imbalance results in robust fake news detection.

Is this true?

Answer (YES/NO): NO